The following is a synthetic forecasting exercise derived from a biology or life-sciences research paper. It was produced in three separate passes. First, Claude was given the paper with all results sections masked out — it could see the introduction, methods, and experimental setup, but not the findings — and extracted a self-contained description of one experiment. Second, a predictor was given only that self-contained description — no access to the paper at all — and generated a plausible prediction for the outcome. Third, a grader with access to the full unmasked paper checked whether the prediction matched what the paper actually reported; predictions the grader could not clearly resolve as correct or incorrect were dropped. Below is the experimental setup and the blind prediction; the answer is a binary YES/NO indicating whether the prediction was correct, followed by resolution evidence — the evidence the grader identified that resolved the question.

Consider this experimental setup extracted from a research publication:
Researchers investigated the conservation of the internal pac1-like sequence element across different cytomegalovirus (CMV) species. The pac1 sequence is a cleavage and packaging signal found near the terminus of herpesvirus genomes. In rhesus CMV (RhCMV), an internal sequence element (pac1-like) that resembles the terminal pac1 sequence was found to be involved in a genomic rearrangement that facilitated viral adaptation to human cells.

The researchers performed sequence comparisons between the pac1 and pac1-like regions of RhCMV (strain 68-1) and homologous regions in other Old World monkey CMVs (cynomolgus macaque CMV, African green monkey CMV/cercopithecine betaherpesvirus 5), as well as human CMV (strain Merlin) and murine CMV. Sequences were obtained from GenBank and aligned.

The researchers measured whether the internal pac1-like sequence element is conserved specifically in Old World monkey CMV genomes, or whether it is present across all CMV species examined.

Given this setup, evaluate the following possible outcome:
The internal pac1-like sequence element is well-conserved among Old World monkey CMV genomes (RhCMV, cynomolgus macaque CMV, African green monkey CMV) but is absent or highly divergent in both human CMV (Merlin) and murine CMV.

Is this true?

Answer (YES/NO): YES